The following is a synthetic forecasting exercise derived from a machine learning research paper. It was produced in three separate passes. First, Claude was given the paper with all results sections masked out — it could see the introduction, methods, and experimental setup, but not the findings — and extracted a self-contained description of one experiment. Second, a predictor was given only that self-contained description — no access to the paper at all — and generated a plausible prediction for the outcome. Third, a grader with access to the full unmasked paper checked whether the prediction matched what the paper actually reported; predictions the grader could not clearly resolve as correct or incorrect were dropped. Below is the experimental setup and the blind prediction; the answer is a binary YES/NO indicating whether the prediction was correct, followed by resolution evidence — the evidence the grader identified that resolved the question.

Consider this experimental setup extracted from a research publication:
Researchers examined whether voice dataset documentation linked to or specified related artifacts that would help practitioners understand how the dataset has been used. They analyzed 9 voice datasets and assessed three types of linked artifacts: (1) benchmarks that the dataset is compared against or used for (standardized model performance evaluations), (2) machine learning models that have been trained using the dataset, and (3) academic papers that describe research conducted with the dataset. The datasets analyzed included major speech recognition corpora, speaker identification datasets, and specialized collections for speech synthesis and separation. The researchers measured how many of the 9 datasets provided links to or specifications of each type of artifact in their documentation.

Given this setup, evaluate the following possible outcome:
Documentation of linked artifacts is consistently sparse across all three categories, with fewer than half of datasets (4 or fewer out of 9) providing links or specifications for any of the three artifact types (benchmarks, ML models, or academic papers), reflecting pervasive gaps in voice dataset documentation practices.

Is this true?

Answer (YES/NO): NO